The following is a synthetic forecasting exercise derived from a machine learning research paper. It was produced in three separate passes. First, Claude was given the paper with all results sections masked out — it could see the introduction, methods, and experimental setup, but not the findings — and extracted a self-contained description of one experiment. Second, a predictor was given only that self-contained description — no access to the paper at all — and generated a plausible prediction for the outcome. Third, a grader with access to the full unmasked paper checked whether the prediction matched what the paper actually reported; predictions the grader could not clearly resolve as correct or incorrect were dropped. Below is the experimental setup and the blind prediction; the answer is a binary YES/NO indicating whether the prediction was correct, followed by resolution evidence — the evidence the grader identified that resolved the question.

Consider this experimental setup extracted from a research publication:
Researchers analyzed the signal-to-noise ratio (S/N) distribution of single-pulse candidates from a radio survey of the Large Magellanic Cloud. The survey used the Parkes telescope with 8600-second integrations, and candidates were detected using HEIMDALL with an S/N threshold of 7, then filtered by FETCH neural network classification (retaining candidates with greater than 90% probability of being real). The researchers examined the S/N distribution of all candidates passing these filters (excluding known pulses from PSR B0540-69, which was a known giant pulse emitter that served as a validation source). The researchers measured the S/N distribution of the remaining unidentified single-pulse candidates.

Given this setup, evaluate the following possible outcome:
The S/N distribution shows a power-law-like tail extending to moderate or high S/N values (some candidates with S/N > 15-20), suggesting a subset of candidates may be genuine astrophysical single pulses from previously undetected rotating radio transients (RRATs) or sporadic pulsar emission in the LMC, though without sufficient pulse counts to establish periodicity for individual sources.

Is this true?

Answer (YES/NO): NO